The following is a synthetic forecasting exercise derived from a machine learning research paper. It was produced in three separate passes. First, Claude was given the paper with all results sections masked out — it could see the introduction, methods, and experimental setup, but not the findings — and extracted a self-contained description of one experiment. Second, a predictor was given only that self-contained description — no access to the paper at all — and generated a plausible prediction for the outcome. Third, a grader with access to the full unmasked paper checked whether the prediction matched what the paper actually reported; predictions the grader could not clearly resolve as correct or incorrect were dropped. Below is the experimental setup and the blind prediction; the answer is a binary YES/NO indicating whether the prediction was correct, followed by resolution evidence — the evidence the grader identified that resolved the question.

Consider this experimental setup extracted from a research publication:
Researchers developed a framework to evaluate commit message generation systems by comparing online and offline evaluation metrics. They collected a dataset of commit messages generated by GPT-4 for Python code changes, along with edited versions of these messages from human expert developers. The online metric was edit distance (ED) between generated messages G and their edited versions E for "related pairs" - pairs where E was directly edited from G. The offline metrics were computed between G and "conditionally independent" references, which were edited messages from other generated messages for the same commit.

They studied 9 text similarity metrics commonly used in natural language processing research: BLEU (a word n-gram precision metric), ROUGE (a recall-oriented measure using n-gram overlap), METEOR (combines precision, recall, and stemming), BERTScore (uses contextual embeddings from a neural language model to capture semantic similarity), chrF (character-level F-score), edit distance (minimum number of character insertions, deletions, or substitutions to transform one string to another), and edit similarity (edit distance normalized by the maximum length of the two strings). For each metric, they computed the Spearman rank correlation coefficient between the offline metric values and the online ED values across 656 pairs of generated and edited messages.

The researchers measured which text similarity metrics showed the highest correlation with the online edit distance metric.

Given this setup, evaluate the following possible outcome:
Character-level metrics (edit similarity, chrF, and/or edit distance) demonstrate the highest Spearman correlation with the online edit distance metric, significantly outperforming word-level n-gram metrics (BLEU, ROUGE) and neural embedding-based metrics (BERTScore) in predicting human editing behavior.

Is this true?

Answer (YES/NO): NO